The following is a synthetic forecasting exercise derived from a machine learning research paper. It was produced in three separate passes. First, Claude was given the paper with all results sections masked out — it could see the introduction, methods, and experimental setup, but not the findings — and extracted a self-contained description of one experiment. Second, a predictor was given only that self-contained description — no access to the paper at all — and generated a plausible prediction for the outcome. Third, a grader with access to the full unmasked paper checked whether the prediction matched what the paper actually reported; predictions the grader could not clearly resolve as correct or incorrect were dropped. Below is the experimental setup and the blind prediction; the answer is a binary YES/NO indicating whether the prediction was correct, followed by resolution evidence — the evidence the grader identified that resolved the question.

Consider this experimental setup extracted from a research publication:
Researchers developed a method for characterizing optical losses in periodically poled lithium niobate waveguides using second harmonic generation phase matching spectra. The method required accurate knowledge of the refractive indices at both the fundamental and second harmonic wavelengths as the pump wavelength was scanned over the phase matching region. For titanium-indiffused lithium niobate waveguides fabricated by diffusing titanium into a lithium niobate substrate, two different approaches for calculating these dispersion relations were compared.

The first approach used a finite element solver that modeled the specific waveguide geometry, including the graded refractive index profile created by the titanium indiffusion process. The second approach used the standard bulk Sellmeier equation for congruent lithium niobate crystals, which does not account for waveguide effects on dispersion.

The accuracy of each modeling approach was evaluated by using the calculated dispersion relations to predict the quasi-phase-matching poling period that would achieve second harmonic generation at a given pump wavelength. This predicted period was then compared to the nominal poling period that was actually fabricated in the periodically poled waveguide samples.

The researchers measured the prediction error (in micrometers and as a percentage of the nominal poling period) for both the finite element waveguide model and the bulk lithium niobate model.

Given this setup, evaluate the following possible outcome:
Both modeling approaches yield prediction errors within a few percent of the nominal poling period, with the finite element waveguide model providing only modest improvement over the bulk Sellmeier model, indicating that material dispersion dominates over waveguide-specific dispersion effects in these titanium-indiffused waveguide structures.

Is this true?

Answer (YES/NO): NO